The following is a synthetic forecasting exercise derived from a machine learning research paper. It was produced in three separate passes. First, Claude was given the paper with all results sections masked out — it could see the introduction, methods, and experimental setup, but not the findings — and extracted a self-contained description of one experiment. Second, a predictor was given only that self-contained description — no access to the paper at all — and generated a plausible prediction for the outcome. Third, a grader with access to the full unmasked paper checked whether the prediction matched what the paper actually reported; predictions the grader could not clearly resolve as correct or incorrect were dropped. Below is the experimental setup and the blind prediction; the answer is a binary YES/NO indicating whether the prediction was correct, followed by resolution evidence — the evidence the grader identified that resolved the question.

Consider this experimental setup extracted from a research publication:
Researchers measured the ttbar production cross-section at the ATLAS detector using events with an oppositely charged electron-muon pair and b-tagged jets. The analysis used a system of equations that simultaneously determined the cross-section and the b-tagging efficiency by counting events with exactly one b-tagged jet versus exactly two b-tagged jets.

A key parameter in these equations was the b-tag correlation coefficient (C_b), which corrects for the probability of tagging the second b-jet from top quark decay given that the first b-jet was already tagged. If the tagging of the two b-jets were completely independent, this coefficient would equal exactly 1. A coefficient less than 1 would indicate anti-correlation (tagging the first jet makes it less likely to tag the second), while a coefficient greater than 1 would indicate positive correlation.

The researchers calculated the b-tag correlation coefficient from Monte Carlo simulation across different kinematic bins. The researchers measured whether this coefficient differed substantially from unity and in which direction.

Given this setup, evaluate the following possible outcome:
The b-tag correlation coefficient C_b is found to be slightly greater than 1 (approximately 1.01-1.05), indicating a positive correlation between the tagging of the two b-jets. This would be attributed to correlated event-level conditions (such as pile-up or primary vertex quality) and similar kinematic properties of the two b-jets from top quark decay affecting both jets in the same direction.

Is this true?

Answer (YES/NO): NO